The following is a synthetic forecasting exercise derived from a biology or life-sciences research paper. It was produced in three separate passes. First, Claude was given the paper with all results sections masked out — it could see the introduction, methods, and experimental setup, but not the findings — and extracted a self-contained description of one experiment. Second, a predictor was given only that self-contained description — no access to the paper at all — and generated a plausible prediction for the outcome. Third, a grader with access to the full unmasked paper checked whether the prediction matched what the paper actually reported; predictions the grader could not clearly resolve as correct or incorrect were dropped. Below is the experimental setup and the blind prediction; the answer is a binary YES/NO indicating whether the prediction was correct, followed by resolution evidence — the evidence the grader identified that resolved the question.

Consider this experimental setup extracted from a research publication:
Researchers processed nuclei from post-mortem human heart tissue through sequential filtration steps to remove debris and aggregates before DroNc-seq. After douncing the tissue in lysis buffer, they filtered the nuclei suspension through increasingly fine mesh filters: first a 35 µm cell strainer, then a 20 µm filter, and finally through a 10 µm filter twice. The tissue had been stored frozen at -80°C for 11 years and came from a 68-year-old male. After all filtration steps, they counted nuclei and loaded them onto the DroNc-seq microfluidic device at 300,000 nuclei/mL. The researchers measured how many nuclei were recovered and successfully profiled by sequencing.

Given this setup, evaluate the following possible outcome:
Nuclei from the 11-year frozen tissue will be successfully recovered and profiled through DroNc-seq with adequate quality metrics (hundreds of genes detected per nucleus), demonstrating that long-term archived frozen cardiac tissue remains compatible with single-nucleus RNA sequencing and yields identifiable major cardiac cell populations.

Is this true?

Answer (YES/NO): YES